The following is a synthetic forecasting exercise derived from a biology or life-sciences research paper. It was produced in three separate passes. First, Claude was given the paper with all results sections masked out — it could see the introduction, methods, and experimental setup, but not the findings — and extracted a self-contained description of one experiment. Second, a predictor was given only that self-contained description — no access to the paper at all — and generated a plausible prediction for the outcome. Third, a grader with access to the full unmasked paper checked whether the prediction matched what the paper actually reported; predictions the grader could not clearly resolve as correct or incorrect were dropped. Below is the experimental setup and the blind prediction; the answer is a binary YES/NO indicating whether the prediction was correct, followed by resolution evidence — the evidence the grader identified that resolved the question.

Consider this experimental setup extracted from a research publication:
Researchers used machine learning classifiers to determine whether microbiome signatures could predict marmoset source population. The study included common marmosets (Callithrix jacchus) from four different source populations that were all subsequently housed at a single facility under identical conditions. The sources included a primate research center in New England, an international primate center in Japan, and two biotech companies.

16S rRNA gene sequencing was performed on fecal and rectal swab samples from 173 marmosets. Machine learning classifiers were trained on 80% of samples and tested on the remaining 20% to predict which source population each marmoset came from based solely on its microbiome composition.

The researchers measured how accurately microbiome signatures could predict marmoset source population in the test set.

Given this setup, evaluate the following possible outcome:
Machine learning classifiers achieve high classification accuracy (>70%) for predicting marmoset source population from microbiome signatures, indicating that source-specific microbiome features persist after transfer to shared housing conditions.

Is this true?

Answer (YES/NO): YES